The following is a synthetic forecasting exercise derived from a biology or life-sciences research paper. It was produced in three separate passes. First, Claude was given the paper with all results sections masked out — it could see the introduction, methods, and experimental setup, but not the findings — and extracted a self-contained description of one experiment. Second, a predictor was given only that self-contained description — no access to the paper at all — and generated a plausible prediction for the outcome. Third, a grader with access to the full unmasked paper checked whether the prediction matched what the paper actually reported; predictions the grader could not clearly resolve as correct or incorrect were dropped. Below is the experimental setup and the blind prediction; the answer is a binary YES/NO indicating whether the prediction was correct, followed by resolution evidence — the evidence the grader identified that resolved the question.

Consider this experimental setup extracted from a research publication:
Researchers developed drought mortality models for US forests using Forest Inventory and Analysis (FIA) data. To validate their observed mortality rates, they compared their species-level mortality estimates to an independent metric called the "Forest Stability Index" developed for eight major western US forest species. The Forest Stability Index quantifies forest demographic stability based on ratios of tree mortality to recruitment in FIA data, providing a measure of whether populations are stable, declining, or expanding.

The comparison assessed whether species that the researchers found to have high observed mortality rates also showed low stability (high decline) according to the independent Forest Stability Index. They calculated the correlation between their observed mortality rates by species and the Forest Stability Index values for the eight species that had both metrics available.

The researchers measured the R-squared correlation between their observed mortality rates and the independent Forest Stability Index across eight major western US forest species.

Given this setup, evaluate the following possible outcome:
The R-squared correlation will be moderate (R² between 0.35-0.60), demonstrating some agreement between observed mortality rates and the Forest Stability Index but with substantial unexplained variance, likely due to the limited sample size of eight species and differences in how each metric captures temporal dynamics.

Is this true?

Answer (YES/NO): NO